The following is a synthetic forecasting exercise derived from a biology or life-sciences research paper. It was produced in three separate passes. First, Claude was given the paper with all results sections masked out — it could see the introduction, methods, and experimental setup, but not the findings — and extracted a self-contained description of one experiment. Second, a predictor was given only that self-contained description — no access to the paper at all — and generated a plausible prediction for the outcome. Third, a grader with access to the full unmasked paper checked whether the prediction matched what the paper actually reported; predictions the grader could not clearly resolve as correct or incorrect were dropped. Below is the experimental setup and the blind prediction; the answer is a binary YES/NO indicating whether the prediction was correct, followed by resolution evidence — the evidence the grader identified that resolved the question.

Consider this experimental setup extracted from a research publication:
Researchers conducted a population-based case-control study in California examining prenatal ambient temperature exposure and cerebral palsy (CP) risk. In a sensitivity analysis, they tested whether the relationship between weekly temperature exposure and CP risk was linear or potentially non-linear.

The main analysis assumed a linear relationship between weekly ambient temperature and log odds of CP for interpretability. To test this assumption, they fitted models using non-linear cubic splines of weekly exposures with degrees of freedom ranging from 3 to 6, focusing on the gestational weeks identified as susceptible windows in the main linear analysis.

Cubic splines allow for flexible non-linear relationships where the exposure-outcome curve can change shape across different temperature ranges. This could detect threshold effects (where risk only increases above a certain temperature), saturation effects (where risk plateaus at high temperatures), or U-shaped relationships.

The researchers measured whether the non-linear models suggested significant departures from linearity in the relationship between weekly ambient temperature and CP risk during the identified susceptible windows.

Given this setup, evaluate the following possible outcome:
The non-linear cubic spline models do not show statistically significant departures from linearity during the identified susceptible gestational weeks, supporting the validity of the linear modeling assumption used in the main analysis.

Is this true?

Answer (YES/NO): YES